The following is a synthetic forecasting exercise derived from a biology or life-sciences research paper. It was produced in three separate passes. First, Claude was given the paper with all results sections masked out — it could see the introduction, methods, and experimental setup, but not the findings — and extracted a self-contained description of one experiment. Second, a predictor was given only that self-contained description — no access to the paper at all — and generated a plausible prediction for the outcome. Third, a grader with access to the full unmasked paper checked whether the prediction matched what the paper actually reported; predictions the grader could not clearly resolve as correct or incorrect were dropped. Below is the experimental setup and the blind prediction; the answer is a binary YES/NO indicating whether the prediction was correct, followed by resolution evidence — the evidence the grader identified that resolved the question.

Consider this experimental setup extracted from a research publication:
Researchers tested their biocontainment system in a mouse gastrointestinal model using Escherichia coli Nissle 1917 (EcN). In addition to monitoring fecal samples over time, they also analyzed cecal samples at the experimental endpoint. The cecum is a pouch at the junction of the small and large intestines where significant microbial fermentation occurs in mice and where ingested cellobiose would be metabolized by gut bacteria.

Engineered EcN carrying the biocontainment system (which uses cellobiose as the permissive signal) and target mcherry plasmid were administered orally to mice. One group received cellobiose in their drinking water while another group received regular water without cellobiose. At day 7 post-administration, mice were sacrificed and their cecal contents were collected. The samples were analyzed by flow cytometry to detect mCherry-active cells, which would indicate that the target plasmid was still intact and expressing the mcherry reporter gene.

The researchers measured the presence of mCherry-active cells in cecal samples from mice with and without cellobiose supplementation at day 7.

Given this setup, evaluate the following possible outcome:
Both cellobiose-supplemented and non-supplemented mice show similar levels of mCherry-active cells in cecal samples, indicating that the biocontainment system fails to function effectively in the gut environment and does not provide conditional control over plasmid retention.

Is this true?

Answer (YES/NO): NO